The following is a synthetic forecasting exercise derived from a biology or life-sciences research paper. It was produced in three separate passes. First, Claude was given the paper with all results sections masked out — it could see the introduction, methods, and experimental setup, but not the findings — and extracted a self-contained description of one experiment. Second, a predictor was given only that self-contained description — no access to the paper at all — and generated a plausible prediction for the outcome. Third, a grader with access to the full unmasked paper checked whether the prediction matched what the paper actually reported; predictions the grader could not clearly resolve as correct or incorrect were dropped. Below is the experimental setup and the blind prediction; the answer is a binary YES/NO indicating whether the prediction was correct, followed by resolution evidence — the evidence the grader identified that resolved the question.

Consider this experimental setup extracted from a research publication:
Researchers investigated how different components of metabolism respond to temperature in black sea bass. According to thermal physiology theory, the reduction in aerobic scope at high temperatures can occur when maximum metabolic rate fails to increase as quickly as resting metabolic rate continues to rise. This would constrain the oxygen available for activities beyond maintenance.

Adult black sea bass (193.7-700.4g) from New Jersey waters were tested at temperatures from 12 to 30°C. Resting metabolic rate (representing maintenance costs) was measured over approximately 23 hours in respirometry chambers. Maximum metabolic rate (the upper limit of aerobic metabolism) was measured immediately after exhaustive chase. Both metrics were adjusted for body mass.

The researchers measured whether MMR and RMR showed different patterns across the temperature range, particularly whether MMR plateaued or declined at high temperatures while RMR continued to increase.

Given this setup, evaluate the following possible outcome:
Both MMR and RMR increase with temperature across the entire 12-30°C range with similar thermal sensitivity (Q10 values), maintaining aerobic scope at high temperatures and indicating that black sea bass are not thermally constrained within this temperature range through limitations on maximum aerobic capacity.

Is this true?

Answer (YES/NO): NO